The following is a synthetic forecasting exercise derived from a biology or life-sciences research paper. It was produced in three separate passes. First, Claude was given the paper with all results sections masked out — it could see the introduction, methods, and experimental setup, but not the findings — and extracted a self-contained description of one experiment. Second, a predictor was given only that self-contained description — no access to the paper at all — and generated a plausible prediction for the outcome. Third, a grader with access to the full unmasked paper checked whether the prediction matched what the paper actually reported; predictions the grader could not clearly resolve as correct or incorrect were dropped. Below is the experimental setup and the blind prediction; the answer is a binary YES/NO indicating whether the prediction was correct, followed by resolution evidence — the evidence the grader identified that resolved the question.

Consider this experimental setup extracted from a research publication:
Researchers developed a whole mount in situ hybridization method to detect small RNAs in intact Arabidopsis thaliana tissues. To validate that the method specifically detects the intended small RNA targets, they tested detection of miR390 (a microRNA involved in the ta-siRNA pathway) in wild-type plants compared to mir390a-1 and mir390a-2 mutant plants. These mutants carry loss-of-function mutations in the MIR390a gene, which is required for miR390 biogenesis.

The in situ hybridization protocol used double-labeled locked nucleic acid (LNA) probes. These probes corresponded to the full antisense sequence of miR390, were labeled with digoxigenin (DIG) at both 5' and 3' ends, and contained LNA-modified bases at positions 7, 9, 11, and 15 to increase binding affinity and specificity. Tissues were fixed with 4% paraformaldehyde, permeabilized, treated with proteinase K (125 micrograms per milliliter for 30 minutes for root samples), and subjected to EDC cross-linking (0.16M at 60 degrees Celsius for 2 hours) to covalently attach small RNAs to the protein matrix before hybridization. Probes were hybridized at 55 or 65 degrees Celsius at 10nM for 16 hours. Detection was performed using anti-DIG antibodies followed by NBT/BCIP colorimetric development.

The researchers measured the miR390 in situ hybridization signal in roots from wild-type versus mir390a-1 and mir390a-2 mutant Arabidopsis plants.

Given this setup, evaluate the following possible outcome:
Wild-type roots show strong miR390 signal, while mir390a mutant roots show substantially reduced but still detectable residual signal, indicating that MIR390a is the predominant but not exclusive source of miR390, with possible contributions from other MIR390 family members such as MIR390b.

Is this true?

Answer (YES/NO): NO